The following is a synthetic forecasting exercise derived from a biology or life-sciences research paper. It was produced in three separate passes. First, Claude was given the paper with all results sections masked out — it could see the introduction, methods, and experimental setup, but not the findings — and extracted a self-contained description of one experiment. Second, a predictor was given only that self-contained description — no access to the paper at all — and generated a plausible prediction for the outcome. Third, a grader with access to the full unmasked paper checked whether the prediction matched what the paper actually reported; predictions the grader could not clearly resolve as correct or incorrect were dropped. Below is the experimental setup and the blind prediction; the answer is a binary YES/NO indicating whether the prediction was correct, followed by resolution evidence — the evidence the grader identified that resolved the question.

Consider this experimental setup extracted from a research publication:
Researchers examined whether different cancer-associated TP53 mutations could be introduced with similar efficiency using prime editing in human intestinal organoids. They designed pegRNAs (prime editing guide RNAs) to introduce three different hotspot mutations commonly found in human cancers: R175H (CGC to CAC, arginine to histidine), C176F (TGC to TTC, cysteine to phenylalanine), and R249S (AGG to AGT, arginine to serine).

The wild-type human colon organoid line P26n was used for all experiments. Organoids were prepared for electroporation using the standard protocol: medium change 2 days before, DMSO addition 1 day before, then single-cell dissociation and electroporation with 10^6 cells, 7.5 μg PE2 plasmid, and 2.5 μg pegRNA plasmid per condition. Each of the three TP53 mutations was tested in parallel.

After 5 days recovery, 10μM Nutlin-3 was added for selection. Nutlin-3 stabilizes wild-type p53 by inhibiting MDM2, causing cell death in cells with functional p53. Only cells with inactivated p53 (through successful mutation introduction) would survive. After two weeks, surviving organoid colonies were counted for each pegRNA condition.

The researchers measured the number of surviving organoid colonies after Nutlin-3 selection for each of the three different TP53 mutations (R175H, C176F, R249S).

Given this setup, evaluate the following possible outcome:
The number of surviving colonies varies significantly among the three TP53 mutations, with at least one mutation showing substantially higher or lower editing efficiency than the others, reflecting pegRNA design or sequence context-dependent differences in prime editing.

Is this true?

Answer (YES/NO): YES